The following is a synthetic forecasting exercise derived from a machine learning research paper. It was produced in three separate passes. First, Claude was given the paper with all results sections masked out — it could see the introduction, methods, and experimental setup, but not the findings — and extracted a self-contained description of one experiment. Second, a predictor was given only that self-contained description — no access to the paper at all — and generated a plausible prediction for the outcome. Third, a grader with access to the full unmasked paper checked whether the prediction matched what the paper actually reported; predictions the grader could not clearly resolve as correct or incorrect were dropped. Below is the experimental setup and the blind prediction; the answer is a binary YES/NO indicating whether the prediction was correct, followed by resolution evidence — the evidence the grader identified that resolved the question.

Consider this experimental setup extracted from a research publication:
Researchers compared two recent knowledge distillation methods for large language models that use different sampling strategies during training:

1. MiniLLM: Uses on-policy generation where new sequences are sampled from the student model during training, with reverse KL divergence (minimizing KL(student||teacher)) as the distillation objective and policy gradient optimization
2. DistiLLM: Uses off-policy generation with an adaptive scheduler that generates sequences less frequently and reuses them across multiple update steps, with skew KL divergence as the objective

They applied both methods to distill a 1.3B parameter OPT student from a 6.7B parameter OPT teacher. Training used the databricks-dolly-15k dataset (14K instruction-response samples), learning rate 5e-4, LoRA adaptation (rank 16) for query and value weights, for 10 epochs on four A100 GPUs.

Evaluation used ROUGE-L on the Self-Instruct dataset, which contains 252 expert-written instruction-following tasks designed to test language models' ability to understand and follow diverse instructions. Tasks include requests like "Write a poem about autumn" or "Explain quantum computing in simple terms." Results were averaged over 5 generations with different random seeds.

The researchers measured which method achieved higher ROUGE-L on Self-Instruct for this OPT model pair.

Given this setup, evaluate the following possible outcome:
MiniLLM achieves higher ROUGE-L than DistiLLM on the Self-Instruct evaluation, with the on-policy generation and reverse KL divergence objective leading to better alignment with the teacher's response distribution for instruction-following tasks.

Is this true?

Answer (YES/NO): NO